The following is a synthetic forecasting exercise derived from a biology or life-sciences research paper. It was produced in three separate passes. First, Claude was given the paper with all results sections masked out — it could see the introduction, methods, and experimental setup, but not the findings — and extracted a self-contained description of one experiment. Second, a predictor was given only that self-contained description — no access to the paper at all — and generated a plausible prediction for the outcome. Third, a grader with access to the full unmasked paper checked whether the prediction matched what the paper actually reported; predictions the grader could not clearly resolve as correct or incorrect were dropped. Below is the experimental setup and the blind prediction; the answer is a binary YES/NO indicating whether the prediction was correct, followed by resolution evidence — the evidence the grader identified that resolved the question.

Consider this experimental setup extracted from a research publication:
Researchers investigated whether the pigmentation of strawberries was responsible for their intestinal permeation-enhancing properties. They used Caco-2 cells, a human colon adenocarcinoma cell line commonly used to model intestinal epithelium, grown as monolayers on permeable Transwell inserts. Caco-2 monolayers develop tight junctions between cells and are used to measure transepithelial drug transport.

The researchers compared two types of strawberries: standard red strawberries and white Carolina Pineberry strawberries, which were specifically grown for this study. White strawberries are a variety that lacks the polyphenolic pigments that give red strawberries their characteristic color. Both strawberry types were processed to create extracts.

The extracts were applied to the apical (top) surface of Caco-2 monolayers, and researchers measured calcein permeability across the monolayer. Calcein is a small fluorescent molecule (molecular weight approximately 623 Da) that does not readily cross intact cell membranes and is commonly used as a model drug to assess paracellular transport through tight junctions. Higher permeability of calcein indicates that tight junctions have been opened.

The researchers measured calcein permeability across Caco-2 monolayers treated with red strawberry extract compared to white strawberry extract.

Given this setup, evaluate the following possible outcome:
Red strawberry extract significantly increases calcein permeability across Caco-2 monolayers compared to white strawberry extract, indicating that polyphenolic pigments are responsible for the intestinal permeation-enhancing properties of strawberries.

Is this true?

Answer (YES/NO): YES